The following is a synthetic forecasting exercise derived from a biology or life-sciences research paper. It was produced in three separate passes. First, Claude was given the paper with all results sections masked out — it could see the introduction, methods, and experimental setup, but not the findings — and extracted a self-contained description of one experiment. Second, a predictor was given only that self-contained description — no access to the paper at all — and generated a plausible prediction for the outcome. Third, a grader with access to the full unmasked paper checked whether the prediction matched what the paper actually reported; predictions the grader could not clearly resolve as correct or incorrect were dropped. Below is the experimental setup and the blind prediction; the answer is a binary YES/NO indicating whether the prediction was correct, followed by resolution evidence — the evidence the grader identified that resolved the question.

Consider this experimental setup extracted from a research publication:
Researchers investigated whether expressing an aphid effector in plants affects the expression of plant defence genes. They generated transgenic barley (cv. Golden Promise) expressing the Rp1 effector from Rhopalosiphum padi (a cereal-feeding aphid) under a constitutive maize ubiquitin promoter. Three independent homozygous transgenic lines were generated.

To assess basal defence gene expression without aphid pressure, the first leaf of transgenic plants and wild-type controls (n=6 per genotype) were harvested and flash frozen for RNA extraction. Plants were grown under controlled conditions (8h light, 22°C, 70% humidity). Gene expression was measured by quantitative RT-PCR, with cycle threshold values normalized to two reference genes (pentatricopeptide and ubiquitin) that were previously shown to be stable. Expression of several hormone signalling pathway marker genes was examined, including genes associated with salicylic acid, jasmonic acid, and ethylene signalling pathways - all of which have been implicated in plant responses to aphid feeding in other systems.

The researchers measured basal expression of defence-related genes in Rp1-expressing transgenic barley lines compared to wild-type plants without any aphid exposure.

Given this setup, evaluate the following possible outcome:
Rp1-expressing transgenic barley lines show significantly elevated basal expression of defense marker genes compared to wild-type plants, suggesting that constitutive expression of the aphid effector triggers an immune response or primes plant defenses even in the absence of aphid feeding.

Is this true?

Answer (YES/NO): NO